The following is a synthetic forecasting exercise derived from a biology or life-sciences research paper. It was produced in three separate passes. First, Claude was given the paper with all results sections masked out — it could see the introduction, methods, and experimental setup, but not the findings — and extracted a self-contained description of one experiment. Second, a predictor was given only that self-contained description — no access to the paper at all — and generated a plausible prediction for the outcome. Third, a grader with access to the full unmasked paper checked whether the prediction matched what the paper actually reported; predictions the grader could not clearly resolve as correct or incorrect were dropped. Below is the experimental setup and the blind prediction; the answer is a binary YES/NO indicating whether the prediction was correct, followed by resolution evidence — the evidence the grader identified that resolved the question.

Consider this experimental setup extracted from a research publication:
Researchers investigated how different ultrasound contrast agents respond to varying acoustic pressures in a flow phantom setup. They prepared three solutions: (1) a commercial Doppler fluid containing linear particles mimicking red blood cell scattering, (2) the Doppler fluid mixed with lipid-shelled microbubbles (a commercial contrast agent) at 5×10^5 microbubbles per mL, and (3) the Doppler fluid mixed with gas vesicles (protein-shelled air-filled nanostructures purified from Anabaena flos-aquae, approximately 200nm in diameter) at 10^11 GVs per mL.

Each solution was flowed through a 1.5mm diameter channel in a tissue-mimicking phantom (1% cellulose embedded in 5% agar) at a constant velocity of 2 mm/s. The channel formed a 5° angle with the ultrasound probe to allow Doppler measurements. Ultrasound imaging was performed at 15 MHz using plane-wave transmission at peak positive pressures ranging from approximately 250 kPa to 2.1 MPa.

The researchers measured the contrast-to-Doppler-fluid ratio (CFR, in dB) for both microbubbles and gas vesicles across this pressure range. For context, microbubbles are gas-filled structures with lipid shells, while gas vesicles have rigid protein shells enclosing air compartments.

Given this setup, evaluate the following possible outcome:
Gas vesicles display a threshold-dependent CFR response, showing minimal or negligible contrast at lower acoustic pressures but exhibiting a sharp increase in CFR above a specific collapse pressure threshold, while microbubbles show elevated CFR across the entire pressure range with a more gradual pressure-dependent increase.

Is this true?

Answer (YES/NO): NO